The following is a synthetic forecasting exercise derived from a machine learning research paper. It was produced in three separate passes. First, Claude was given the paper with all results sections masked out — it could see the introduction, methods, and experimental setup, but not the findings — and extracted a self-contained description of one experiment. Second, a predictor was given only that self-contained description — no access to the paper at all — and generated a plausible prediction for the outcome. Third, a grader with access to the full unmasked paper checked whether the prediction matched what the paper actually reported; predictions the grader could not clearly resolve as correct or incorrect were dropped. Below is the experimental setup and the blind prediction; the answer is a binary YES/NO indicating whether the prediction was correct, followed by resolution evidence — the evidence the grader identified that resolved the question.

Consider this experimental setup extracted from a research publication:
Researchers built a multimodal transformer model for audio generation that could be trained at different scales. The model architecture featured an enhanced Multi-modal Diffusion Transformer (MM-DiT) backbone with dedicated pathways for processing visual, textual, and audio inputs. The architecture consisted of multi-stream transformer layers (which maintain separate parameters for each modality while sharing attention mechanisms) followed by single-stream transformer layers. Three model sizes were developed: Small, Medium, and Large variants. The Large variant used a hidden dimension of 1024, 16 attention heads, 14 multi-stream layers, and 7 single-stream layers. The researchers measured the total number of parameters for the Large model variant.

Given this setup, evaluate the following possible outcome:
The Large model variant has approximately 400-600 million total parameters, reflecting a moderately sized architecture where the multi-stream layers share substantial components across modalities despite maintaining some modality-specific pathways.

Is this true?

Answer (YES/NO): NO